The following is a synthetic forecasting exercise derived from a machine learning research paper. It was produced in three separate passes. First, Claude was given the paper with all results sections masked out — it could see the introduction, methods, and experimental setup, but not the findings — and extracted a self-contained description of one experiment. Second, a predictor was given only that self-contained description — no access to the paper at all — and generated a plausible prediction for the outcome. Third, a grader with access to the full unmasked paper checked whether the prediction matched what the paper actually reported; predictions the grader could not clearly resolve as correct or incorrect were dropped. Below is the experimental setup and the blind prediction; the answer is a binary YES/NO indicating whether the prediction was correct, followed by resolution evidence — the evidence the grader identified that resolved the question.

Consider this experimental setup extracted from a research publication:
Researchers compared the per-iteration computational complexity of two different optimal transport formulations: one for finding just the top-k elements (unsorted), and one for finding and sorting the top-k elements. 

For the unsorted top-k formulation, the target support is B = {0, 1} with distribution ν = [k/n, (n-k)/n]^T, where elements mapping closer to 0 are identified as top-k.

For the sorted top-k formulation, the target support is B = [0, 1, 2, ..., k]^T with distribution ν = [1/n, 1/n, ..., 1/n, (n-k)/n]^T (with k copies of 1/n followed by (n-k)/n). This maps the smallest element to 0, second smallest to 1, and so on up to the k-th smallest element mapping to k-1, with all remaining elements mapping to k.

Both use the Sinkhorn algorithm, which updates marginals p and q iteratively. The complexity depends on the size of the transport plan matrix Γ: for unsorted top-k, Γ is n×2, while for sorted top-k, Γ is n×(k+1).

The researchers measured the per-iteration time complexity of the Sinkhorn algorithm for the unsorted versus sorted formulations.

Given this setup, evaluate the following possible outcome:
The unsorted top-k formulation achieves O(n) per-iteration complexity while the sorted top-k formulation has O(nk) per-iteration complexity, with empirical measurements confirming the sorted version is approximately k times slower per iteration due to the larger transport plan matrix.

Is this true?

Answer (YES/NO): NO